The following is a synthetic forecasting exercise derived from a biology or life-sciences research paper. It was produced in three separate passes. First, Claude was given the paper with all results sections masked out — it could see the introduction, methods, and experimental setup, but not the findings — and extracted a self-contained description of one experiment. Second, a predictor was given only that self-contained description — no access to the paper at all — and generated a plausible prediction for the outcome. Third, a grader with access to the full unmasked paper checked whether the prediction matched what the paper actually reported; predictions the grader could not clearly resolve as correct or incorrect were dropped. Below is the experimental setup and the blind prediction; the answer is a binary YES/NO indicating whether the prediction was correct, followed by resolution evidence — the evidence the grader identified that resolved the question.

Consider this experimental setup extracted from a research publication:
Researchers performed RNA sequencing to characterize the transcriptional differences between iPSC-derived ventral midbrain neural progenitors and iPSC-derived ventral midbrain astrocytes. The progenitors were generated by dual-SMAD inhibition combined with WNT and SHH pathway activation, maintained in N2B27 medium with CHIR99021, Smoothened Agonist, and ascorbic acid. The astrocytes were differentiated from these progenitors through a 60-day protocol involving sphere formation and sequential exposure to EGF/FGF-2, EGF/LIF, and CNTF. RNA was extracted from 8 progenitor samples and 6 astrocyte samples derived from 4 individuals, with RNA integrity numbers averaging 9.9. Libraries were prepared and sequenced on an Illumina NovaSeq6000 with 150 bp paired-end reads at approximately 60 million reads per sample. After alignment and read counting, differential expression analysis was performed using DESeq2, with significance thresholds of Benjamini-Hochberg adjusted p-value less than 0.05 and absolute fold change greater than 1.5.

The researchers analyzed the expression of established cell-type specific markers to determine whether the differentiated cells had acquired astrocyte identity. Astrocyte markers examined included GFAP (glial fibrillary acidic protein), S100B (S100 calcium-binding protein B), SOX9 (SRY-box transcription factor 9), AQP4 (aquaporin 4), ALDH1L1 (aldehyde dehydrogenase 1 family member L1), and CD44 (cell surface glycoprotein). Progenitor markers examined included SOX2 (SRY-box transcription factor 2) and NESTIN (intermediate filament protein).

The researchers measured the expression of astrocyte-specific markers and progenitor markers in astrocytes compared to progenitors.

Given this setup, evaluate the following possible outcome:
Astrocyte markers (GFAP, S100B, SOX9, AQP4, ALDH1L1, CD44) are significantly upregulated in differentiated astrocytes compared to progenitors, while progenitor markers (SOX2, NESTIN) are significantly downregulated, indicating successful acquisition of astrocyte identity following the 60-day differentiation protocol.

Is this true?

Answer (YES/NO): NO